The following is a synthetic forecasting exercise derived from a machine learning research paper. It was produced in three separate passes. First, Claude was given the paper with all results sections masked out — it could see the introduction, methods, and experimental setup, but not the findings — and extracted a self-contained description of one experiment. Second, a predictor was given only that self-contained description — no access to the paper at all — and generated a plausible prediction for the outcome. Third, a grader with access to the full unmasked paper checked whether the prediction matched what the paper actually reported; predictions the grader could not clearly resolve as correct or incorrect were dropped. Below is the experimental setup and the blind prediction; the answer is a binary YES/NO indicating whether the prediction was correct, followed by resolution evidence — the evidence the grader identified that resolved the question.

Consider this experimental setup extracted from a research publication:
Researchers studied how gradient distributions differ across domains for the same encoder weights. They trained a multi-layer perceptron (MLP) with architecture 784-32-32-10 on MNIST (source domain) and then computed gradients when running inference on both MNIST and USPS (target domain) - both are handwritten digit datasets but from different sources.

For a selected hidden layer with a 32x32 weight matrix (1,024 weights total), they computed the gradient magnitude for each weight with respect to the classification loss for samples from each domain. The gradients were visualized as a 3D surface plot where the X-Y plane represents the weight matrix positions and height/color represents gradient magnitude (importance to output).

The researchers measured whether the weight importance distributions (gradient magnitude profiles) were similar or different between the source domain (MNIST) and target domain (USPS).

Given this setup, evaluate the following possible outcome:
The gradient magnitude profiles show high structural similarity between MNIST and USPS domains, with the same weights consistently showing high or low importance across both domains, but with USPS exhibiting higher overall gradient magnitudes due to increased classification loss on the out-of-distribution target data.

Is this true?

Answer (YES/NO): NO